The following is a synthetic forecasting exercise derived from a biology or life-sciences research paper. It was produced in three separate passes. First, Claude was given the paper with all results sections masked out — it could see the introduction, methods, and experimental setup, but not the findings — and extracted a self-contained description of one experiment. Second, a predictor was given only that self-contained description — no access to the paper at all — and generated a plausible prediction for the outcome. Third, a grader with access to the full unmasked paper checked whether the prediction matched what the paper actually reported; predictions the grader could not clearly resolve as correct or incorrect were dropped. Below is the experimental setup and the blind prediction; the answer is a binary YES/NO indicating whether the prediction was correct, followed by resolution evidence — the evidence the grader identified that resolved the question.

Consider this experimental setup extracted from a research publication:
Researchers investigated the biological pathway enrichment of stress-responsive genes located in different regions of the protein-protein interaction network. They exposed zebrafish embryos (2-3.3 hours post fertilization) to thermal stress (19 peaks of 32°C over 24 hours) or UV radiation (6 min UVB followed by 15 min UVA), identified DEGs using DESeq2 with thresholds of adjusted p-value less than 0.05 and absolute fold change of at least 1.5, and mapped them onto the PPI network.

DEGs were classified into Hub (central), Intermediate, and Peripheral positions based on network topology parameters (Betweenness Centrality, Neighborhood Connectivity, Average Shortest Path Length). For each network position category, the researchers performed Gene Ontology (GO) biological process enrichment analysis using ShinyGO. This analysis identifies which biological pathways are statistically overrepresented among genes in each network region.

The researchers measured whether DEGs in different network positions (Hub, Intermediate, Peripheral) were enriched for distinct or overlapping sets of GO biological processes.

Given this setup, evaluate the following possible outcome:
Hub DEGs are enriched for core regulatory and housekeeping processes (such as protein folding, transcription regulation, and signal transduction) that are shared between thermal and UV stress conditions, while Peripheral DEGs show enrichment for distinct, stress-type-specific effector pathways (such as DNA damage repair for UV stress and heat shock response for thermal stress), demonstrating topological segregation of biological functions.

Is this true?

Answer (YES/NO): NO